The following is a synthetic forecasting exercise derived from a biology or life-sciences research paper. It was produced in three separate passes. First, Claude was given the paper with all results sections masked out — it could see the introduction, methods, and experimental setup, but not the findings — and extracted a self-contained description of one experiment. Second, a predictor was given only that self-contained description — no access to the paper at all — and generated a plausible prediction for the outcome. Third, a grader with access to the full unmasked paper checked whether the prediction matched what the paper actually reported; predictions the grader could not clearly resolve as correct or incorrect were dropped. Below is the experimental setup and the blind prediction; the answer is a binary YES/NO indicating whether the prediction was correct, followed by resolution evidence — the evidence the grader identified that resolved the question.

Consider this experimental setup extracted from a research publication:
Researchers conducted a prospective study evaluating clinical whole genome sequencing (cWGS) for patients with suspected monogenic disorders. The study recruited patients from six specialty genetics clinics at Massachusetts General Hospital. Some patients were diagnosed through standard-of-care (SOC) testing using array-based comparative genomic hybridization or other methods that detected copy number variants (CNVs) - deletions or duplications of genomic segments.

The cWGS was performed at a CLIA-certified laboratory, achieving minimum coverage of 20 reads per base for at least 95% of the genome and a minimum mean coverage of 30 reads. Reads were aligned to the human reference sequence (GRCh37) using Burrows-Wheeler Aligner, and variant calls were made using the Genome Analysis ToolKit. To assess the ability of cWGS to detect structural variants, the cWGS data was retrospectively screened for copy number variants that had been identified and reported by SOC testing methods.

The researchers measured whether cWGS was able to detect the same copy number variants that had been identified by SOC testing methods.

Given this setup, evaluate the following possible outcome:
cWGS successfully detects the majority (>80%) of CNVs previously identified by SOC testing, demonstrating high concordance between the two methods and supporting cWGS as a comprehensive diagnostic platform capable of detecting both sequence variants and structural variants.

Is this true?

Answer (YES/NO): YES